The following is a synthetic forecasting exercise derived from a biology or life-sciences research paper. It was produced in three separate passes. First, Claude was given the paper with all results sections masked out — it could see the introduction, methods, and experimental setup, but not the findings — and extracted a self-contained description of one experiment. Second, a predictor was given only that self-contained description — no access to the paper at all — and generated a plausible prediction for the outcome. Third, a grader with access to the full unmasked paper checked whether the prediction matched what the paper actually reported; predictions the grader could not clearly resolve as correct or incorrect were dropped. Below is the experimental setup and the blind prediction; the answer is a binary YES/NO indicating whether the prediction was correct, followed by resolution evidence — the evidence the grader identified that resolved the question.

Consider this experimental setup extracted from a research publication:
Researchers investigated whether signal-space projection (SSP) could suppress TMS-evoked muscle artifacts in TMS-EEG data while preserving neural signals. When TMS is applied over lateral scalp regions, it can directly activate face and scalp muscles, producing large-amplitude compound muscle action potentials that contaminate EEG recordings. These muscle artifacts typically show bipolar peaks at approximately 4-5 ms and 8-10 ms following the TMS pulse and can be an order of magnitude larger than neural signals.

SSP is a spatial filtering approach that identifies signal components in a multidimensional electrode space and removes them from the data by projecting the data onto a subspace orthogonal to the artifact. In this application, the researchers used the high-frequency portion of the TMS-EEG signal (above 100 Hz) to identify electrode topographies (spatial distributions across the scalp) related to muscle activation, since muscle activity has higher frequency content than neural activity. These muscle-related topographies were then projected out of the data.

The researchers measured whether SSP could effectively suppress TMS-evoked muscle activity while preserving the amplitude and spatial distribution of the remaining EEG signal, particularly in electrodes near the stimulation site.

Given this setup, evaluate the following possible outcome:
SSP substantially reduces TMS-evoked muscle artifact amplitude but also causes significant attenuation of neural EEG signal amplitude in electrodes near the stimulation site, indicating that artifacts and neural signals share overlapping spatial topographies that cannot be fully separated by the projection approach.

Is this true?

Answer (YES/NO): YES